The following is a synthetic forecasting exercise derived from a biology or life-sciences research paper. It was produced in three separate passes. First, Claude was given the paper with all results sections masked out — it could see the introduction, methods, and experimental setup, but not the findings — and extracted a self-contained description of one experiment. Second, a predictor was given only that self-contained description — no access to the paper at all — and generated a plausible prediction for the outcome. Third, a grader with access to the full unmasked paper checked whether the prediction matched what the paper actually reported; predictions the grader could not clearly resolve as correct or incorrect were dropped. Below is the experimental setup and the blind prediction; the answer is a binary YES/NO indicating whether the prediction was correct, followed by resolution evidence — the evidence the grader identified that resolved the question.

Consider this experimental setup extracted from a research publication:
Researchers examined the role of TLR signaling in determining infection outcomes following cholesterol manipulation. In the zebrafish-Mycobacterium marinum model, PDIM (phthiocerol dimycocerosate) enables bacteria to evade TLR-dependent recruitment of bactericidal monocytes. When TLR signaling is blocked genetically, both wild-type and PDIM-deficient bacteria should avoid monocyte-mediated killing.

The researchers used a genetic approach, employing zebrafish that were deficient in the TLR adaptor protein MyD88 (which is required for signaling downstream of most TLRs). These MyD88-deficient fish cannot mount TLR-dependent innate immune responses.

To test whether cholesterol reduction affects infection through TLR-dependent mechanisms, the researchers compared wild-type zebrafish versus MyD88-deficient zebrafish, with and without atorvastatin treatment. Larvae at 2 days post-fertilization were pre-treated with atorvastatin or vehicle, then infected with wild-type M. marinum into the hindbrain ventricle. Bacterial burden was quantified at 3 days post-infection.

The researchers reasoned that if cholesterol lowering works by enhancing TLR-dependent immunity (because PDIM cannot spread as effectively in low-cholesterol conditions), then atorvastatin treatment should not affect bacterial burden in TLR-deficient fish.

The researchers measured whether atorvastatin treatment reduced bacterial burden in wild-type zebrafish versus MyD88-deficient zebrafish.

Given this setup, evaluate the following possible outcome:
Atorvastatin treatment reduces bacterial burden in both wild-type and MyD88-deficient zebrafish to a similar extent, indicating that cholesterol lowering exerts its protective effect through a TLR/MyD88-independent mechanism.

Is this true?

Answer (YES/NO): NO